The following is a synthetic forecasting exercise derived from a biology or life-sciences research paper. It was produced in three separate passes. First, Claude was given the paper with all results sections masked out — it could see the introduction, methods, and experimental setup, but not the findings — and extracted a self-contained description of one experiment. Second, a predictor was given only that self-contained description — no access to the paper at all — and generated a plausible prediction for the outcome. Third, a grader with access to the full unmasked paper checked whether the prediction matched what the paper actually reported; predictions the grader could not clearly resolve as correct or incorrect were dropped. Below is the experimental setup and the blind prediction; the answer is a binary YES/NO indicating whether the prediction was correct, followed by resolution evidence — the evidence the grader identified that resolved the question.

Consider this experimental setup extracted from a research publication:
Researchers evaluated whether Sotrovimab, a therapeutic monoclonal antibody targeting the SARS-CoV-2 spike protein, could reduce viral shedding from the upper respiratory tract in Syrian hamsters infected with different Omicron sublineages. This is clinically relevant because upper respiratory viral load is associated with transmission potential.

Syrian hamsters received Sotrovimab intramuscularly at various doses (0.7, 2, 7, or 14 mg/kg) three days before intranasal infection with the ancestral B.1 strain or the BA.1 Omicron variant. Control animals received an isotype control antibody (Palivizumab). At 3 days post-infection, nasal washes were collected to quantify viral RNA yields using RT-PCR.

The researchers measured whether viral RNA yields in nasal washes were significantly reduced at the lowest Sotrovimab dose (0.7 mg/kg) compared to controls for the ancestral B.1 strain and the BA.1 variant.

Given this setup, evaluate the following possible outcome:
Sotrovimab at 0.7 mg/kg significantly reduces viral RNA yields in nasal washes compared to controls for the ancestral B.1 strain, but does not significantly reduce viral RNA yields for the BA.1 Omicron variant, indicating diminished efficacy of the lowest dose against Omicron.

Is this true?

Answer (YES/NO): NO